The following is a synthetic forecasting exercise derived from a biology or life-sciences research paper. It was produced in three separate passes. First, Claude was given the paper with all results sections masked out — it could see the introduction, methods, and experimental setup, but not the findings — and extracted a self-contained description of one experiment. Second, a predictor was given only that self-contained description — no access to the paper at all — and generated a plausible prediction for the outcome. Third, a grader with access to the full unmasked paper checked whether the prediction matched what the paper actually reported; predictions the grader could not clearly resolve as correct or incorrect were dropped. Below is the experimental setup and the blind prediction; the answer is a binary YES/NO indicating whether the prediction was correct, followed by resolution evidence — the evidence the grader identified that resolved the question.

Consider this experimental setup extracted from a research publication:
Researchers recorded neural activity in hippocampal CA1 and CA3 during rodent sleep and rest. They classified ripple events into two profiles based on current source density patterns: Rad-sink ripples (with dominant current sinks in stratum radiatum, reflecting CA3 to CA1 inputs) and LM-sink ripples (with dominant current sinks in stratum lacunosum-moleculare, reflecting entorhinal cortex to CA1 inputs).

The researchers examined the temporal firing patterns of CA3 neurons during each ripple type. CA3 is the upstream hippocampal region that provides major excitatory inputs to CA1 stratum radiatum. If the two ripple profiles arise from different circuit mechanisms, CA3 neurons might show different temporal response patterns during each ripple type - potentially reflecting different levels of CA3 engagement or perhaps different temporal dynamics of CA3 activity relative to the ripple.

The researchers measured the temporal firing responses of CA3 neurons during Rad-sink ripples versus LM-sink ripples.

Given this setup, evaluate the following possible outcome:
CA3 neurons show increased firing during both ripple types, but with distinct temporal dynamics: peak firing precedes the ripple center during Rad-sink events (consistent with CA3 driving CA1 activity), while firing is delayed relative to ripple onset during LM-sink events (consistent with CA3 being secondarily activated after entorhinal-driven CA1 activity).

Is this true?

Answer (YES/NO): NO